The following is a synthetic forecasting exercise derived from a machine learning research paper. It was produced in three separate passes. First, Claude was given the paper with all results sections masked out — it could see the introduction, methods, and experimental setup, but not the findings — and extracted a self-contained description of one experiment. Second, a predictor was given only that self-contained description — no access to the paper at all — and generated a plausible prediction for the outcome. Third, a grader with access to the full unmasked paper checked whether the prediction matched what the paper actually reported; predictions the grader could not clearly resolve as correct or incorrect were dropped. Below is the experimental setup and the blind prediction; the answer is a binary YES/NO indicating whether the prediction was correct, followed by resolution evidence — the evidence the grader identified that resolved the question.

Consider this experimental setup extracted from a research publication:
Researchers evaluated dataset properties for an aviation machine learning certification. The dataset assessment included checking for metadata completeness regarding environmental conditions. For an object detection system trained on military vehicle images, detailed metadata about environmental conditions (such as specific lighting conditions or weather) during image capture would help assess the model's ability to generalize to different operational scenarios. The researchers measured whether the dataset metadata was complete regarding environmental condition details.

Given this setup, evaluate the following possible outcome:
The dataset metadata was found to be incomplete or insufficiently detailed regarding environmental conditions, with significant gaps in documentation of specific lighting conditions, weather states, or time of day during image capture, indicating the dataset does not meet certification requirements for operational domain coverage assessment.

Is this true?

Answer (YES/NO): NO